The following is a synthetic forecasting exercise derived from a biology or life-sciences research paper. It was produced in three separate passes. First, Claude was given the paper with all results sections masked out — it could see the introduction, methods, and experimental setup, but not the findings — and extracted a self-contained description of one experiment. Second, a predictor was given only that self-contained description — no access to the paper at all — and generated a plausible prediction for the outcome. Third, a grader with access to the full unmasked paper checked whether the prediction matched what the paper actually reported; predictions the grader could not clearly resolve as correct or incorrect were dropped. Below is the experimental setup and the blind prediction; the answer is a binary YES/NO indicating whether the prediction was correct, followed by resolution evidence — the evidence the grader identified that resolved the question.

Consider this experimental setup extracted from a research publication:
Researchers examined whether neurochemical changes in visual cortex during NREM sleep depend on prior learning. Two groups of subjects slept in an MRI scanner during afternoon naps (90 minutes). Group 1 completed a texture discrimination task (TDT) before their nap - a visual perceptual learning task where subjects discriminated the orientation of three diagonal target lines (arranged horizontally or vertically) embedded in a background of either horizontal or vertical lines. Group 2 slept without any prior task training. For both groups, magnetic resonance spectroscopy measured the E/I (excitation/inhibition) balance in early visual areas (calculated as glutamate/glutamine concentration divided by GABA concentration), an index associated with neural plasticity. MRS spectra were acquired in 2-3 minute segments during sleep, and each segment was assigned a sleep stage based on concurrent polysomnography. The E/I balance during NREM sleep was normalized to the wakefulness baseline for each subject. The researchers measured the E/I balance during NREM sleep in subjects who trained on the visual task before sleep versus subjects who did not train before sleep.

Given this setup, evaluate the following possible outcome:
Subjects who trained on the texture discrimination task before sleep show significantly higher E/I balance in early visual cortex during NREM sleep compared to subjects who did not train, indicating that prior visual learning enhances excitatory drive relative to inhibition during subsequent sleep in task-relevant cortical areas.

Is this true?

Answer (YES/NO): NO